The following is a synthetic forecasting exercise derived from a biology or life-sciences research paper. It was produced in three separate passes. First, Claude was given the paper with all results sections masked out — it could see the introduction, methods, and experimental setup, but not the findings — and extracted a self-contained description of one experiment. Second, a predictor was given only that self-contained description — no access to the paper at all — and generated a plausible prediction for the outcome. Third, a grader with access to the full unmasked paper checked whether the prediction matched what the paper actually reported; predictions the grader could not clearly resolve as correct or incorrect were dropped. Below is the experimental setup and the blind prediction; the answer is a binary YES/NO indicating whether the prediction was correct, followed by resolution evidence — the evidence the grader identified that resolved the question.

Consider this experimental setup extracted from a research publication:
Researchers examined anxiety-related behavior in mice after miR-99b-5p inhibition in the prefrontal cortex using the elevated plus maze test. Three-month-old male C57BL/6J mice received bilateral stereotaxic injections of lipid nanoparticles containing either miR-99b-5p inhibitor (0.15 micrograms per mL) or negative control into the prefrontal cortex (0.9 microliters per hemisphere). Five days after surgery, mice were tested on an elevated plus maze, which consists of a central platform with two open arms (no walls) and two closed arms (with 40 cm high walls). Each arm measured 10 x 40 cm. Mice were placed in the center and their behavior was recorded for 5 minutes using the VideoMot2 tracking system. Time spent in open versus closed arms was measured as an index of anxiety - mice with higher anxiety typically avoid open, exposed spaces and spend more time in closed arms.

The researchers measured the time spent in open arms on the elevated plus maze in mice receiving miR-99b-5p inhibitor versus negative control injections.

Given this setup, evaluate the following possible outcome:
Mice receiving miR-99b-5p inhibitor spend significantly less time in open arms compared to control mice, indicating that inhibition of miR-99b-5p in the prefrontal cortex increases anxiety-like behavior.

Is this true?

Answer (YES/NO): YES